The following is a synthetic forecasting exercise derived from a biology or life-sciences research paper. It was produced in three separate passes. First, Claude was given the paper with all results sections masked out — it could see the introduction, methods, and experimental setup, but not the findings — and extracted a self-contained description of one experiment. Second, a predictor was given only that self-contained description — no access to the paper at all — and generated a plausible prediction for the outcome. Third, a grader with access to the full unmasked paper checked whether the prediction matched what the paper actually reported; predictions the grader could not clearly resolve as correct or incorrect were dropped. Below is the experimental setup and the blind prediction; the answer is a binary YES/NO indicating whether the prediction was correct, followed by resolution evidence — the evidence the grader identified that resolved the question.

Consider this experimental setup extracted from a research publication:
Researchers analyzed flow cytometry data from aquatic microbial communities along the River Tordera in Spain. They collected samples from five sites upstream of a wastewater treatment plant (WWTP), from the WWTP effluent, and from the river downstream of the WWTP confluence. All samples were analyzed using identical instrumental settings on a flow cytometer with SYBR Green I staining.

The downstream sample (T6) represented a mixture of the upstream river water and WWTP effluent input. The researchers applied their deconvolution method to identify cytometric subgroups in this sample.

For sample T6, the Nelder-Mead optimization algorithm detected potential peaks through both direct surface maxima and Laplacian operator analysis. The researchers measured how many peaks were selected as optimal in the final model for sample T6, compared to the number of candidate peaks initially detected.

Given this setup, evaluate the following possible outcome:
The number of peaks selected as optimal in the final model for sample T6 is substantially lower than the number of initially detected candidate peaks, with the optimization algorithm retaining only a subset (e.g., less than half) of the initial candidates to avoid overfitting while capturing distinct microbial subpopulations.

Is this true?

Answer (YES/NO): NO